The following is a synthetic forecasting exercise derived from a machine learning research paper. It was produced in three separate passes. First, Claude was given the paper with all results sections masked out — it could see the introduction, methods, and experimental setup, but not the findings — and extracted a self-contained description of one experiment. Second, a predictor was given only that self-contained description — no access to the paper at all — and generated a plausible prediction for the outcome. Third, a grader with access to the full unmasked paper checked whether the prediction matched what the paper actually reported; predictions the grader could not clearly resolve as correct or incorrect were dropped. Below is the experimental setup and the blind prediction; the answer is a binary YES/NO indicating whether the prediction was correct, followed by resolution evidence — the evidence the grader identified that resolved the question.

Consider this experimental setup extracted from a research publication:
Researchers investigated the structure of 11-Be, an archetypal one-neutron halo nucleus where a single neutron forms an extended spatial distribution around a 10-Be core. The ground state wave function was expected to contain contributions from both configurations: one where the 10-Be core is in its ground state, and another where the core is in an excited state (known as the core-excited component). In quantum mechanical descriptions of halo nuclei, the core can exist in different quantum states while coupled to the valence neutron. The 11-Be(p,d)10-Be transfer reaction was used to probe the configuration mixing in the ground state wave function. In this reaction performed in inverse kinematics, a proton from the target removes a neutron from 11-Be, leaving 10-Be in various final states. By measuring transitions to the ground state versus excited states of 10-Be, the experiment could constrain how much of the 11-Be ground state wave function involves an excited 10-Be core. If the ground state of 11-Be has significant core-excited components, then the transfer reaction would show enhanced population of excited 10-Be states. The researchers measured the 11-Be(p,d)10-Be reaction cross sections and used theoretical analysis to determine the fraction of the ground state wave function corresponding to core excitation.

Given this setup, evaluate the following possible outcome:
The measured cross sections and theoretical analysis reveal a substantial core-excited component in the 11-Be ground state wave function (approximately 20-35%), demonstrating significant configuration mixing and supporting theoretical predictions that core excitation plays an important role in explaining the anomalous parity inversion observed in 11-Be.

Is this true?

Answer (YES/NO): NO